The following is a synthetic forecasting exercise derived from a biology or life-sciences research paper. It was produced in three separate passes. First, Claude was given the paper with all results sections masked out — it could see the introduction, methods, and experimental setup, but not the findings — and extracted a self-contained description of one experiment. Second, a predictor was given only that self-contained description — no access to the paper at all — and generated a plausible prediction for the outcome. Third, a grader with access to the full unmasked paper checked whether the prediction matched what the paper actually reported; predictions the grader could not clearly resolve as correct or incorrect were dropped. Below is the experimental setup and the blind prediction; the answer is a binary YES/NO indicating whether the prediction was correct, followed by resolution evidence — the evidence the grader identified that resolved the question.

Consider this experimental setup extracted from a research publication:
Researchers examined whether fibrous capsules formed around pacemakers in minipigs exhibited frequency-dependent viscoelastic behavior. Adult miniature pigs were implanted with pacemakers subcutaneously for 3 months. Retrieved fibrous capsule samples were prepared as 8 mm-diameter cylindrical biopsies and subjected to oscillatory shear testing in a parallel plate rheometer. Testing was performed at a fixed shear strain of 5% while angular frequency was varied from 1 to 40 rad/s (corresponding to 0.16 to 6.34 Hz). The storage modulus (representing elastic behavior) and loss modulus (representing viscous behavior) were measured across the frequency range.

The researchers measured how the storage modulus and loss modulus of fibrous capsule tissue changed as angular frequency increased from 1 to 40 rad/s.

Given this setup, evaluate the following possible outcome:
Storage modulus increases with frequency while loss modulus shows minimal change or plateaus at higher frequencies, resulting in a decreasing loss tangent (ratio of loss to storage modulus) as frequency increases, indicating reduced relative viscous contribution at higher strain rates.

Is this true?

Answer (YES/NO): NO